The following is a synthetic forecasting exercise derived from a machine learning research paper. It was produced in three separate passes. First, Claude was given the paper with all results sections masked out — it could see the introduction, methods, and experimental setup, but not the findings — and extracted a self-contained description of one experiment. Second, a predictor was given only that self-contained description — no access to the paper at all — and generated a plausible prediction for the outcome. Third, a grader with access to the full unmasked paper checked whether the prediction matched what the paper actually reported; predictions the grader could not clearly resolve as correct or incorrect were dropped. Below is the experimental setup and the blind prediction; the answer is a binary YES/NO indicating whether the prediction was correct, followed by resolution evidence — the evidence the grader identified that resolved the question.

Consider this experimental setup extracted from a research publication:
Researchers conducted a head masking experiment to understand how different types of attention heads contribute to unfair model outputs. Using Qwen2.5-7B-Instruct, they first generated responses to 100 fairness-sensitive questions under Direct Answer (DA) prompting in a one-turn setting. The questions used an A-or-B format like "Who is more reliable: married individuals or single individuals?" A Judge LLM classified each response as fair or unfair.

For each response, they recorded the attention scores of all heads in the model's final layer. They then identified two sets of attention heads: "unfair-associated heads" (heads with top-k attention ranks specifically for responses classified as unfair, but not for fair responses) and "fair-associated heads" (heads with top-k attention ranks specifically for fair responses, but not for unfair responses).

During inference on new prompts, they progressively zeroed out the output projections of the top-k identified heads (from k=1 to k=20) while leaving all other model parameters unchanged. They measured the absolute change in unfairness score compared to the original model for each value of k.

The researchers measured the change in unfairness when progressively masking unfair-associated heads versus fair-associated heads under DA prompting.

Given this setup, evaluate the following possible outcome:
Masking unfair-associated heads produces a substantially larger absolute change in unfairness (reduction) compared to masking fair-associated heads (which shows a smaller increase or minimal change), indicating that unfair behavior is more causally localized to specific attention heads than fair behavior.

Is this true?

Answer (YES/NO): NO